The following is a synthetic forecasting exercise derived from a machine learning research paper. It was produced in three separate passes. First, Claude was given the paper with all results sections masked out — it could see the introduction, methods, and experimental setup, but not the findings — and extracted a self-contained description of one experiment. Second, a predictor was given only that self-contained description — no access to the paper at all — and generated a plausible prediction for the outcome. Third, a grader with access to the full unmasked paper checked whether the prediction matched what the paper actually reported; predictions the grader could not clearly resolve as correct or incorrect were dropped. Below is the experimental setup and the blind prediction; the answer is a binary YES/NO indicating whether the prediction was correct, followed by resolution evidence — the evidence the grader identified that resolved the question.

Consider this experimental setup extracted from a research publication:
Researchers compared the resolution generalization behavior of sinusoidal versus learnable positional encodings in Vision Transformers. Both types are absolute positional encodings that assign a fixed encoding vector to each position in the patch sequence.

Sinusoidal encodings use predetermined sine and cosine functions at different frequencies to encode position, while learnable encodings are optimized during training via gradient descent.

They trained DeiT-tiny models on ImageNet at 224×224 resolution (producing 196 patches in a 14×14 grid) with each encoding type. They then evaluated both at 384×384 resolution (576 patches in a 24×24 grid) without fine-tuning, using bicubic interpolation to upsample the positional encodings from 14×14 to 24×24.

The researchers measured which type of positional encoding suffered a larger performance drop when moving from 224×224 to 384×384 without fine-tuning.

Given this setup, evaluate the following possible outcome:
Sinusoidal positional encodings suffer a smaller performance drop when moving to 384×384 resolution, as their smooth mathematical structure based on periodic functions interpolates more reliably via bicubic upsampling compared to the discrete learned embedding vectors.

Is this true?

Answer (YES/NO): NO